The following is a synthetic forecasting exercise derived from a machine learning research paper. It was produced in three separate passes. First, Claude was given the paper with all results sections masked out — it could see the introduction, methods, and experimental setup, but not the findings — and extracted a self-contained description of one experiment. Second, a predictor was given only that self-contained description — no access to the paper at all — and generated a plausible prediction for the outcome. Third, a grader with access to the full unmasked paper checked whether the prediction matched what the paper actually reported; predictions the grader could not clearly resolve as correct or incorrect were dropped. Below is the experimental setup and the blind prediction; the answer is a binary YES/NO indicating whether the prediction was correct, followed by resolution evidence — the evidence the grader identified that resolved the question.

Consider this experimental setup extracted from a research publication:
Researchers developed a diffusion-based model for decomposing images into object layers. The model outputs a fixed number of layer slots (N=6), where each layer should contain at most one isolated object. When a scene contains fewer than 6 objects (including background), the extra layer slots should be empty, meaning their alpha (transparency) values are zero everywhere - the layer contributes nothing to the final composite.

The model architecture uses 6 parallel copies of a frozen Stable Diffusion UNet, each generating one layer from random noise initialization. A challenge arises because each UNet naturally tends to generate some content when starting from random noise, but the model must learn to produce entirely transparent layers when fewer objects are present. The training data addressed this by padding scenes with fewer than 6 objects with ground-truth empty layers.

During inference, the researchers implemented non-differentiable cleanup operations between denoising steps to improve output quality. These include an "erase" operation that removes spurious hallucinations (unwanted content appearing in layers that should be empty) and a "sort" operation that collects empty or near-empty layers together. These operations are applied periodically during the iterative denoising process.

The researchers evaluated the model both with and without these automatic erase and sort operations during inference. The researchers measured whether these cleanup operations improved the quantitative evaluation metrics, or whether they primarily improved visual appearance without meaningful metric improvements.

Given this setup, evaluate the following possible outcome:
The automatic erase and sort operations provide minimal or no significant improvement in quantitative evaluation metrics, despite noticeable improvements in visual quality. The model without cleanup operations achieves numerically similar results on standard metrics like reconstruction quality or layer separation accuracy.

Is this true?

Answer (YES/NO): YES